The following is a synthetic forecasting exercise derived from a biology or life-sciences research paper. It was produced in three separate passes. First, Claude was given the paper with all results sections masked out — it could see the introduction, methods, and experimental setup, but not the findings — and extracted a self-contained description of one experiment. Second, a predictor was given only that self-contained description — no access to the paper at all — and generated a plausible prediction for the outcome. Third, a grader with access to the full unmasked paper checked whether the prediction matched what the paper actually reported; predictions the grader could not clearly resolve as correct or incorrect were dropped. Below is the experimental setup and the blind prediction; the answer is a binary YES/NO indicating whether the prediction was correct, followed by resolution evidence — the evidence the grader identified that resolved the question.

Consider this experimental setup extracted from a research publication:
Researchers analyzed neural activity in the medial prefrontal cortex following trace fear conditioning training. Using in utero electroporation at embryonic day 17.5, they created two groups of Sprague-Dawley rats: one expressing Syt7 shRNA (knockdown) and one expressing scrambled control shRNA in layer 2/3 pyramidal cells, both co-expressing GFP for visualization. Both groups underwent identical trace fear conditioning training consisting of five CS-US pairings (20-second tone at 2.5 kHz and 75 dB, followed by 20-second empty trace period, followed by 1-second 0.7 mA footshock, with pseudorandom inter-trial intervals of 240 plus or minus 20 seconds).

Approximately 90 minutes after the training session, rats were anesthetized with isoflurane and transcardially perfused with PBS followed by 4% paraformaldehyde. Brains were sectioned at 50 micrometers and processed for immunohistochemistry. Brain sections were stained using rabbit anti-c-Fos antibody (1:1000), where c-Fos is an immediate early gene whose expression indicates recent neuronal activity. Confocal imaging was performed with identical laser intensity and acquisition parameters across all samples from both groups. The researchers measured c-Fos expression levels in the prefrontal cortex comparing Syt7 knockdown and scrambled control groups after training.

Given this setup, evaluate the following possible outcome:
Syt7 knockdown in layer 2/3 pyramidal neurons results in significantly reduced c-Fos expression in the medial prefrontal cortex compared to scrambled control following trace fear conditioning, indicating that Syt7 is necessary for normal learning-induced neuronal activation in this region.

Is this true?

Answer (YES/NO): YES